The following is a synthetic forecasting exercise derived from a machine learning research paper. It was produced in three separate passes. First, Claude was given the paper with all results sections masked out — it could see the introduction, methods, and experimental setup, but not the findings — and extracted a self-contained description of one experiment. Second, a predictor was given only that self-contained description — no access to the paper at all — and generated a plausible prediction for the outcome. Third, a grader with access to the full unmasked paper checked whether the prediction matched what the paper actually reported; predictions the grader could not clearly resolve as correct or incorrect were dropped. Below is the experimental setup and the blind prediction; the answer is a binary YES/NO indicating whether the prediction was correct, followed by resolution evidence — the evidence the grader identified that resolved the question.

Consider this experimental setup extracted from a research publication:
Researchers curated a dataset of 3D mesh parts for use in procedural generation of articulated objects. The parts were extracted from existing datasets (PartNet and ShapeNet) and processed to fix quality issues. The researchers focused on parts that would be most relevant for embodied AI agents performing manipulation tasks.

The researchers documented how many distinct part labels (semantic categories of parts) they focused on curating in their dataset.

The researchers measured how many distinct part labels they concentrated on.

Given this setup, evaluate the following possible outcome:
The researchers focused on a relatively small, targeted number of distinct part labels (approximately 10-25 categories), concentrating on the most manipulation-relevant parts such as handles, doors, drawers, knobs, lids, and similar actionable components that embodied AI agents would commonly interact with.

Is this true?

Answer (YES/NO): YES